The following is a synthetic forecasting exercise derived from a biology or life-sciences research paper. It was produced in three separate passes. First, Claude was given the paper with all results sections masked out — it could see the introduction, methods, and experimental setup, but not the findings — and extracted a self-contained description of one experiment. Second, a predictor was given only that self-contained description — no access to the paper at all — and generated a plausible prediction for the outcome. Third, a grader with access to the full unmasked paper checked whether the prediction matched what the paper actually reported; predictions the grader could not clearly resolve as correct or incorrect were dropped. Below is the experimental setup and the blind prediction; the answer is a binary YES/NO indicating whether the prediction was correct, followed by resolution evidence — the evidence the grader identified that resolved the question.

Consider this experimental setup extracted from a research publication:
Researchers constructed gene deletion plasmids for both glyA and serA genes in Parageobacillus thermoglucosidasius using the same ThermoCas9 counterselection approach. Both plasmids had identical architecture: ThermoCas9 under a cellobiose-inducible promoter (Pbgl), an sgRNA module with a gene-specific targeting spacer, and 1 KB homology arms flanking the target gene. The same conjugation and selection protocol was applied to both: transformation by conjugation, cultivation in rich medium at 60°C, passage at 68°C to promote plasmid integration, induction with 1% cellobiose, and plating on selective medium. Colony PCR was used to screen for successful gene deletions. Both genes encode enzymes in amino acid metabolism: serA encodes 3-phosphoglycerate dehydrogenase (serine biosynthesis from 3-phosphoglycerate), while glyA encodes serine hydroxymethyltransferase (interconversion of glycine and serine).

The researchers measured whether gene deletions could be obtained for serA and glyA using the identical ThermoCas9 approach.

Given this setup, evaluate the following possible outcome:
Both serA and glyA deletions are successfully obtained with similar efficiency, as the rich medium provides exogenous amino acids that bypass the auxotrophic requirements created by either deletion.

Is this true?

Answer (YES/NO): NO